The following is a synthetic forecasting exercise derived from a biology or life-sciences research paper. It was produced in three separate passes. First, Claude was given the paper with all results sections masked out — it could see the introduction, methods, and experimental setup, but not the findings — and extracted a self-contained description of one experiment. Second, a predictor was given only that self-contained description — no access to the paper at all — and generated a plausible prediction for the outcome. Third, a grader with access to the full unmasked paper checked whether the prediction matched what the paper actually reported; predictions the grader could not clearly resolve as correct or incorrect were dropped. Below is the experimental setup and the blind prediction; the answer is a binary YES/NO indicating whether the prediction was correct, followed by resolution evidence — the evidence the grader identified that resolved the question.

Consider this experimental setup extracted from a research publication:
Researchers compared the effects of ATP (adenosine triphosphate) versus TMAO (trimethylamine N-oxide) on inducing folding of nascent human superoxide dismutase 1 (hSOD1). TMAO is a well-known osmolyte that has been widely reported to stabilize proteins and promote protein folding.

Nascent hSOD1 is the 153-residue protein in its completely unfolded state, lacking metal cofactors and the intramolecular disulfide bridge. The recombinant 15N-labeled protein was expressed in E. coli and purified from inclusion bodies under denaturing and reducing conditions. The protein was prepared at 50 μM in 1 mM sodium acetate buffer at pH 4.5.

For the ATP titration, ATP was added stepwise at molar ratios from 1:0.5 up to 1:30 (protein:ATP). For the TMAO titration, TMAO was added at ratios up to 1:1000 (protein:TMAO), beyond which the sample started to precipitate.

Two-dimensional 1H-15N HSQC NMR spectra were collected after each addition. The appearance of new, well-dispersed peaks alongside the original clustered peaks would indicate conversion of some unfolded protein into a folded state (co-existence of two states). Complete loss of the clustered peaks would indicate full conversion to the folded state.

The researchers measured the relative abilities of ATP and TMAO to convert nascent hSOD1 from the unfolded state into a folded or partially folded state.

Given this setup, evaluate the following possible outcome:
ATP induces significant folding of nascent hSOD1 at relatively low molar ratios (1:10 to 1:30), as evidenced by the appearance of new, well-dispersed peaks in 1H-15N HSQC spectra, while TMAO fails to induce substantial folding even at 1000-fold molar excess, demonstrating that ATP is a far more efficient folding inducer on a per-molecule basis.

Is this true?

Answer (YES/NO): YES